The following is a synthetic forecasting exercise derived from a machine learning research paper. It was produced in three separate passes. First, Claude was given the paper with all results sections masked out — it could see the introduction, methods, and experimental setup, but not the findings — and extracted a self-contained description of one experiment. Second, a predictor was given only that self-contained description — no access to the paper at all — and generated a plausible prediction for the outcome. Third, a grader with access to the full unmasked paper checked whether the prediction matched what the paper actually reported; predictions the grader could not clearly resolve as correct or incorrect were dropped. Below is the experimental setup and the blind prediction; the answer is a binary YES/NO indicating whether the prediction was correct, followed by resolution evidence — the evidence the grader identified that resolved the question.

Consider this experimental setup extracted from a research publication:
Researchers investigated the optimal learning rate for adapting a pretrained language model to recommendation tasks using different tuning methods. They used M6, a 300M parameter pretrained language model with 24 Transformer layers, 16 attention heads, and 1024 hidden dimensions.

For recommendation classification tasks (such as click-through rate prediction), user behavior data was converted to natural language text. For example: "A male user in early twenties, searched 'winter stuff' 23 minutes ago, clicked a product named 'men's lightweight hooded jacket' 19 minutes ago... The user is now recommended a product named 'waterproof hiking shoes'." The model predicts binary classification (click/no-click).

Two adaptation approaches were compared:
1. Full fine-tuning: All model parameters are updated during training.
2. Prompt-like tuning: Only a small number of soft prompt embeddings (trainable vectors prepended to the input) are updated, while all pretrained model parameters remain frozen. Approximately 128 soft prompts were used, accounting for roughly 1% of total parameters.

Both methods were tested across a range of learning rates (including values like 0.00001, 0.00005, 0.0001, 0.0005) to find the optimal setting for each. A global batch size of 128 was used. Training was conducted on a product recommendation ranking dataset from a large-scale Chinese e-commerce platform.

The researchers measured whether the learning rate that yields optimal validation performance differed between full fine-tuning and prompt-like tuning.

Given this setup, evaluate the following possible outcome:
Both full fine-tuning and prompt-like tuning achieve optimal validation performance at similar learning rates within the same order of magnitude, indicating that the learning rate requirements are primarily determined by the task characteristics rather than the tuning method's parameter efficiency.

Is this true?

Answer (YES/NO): NO